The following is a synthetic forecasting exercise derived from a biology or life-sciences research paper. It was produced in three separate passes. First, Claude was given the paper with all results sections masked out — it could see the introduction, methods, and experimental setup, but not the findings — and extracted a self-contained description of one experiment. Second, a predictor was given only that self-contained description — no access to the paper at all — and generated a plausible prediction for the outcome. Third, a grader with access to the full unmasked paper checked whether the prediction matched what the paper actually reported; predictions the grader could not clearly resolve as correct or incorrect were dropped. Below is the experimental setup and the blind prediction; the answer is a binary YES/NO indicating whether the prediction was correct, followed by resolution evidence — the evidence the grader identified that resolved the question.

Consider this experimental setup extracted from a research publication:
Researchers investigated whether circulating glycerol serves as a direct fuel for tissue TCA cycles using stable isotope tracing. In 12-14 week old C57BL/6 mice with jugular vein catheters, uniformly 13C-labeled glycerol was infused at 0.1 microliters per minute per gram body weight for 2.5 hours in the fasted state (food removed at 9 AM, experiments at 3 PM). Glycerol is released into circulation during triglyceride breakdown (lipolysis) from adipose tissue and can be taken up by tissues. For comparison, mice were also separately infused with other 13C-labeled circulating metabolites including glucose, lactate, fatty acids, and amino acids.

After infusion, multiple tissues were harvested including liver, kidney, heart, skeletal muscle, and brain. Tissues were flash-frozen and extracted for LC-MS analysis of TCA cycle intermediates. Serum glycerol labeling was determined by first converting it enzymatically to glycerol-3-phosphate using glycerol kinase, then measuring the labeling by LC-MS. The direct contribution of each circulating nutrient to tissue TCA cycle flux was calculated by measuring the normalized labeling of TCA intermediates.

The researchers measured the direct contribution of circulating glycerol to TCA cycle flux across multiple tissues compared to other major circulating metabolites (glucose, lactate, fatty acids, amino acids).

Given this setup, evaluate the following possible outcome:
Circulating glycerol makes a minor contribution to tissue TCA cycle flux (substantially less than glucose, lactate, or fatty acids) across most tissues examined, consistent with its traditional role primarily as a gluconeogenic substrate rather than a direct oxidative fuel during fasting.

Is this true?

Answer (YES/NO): YES